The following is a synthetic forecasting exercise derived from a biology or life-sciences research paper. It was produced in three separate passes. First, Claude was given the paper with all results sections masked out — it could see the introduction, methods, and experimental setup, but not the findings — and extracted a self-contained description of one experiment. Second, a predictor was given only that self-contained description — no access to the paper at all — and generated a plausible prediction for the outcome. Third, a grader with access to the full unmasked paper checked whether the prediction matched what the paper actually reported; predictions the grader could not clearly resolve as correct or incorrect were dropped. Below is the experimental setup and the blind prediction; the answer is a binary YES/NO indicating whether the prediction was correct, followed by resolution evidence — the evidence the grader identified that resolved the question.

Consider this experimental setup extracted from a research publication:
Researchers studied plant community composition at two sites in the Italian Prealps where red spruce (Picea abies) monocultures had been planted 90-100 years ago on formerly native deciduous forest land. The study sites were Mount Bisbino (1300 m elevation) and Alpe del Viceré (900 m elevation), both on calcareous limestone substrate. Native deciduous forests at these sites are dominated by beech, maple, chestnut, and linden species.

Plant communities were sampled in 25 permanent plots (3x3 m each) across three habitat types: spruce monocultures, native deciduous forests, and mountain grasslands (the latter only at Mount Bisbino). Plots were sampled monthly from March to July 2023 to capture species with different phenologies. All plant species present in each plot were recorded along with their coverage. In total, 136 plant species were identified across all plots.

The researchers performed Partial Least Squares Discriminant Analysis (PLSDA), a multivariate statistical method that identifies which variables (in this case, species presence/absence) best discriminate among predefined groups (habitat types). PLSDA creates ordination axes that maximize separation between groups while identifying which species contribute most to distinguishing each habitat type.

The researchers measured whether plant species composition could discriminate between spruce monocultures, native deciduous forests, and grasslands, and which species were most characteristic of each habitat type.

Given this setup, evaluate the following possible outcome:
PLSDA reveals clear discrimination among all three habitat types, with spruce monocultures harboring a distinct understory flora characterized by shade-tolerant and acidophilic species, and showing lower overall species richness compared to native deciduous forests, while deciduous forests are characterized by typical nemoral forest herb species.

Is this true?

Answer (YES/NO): NO